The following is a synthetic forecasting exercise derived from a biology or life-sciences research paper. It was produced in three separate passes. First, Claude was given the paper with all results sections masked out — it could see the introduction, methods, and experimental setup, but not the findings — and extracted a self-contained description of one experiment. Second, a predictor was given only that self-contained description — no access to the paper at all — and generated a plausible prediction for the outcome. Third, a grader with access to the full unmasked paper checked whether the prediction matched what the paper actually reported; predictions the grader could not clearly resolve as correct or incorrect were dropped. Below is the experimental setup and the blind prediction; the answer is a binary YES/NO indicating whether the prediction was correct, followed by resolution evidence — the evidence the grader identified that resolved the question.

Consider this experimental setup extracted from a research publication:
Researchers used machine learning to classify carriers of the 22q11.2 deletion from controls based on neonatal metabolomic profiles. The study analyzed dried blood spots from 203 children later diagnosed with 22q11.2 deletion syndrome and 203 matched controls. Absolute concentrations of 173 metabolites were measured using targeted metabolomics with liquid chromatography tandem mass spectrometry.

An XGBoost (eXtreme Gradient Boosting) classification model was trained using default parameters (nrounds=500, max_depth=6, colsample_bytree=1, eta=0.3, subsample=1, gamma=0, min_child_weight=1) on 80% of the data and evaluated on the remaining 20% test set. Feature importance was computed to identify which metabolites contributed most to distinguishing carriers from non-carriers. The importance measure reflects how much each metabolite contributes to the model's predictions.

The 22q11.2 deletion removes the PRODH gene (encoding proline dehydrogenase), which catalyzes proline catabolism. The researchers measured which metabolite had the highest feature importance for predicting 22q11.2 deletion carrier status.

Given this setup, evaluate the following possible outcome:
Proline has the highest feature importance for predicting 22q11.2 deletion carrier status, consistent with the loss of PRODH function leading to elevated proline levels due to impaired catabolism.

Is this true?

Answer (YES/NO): NO